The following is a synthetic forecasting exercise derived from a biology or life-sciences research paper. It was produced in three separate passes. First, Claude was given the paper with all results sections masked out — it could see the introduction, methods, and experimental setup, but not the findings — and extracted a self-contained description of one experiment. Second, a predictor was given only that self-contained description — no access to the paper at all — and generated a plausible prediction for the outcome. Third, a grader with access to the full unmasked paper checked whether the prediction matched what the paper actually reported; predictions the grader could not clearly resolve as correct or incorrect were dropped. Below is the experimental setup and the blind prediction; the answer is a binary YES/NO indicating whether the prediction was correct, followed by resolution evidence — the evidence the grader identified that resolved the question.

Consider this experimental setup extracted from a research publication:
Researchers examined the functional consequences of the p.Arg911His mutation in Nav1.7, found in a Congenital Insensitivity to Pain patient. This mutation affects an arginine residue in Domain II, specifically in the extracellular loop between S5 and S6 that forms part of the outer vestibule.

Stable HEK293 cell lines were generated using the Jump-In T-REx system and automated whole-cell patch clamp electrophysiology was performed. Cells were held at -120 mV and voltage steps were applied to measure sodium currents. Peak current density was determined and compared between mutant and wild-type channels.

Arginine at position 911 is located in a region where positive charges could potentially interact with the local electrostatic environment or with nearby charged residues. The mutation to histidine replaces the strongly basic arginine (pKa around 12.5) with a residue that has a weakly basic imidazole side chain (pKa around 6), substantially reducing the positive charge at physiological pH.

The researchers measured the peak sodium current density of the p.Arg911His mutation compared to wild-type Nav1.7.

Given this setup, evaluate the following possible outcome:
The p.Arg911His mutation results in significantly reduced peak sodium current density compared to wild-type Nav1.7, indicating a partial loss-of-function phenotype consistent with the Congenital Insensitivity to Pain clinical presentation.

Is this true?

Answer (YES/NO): NO